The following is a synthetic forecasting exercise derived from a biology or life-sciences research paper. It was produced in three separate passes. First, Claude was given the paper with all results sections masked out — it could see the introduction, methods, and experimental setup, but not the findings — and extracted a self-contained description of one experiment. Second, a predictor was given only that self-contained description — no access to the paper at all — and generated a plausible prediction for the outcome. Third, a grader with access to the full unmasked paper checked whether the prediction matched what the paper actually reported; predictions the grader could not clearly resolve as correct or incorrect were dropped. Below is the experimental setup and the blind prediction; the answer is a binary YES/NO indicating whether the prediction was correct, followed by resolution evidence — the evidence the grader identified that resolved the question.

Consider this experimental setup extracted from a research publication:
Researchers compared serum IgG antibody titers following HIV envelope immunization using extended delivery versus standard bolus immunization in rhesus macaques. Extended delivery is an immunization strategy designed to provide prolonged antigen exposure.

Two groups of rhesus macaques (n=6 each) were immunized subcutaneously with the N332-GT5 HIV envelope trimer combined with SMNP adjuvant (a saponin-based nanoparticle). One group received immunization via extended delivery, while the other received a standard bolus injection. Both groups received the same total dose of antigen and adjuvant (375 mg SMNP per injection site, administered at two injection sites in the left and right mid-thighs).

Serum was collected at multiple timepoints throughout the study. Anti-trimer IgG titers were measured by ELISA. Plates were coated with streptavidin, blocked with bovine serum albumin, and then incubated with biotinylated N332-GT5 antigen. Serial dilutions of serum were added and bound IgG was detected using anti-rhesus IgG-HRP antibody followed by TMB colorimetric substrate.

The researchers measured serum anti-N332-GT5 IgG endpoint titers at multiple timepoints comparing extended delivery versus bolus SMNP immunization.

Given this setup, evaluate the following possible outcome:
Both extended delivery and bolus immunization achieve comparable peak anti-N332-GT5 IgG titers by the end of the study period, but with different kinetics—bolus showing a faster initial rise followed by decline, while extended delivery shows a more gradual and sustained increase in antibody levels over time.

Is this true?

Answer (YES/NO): NO